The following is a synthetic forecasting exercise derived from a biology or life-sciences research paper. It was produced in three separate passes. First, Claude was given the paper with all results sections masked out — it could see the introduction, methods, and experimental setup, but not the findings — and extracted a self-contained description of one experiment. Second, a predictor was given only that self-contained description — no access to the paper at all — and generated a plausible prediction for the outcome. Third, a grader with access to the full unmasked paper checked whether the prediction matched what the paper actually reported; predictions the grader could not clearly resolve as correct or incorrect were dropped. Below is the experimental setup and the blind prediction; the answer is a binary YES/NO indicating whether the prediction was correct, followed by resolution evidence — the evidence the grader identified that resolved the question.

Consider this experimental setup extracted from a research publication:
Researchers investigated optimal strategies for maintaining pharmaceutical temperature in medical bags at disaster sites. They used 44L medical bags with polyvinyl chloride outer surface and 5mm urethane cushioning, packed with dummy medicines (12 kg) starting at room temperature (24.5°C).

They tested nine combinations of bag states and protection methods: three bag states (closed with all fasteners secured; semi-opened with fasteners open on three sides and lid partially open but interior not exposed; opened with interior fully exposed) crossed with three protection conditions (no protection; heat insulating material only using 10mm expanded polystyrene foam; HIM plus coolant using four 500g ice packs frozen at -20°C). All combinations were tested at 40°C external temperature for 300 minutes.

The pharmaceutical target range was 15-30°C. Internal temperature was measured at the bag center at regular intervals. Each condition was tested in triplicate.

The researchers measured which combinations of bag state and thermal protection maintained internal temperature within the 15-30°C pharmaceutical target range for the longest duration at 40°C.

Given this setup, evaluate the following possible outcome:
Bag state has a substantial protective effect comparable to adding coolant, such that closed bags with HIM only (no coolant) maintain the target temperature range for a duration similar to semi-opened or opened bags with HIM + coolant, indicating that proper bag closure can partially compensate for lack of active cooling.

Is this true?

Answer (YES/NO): NO